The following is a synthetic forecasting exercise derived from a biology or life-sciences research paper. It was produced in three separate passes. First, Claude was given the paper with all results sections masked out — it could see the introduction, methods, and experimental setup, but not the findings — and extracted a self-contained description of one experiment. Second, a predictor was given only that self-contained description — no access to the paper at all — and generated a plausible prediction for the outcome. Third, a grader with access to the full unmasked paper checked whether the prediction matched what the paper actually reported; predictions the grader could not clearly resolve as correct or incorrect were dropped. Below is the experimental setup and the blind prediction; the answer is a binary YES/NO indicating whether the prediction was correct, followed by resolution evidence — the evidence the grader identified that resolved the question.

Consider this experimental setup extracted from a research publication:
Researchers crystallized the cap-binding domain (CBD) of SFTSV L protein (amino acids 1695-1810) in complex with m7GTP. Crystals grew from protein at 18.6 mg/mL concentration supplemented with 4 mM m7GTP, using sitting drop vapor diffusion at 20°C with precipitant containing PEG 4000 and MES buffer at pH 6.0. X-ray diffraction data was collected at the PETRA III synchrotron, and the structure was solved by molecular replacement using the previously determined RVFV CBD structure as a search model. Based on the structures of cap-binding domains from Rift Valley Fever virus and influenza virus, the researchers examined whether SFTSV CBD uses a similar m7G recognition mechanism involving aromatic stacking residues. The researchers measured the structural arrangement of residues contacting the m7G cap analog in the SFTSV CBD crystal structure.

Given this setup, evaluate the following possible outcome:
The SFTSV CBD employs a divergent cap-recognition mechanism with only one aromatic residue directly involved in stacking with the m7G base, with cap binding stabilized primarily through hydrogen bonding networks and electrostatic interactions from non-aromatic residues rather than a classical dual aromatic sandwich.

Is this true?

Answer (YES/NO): NO